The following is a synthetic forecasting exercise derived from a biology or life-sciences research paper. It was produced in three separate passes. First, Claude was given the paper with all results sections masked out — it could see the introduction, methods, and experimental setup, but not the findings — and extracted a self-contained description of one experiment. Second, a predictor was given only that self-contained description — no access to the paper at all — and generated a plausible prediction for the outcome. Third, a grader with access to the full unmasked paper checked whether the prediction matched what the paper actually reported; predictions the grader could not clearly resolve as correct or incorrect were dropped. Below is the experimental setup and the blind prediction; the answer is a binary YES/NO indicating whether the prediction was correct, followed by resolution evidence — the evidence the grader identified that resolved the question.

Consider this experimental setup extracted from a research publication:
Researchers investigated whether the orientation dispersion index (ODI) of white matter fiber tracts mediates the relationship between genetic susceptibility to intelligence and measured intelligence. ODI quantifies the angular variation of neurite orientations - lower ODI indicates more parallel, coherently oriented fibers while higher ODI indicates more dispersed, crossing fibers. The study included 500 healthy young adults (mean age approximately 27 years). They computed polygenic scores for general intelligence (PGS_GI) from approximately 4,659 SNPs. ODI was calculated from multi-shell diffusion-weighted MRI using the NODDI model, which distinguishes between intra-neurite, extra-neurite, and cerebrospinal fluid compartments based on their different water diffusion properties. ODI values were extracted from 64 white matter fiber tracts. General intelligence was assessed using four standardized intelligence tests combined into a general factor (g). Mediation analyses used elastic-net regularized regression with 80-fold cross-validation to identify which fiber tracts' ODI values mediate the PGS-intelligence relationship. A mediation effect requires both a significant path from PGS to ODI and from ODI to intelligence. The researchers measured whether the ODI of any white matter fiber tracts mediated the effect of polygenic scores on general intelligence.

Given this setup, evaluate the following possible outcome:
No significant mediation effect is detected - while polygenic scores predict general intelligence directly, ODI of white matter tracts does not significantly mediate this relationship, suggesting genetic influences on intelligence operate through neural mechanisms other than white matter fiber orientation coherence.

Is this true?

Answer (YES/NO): YES